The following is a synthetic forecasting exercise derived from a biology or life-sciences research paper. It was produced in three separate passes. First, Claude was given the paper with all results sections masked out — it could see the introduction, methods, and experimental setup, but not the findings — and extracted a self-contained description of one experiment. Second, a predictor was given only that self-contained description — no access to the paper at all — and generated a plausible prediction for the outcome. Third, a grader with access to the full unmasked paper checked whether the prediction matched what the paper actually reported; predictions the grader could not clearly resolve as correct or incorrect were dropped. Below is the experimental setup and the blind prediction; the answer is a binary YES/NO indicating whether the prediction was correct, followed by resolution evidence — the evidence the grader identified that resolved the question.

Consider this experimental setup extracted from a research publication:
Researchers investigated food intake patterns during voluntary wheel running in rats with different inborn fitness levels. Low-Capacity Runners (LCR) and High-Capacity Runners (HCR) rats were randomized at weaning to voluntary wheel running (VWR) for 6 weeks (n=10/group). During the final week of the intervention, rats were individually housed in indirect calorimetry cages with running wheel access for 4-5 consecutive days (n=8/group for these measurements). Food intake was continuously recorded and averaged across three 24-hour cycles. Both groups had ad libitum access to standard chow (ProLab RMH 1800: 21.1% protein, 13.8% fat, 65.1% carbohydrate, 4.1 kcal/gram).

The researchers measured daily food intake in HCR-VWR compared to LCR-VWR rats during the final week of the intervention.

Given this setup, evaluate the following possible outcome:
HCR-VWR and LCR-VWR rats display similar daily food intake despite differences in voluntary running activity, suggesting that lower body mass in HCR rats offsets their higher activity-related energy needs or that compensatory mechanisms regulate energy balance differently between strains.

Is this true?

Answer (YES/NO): YES